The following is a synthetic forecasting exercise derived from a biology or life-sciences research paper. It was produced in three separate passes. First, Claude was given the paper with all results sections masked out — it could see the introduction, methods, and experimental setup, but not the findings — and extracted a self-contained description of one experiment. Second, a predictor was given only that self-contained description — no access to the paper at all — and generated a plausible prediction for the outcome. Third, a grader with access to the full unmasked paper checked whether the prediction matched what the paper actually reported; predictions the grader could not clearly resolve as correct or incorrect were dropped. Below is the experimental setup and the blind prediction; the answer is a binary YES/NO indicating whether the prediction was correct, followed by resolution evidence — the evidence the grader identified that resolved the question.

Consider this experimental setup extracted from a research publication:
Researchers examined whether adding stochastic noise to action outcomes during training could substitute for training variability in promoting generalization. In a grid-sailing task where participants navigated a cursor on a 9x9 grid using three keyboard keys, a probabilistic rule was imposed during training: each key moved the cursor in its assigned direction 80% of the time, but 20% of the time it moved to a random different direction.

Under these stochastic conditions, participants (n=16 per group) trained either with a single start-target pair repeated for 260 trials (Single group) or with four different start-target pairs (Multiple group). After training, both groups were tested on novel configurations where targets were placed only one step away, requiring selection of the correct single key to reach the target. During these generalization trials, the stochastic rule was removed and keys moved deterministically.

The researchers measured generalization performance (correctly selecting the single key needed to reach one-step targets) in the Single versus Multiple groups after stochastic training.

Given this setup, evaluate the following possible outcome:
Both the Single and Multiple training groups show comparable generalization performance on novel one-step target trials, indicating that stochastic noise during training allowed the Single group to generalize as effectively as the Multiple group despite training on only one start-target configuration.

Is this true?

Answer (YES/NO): YES